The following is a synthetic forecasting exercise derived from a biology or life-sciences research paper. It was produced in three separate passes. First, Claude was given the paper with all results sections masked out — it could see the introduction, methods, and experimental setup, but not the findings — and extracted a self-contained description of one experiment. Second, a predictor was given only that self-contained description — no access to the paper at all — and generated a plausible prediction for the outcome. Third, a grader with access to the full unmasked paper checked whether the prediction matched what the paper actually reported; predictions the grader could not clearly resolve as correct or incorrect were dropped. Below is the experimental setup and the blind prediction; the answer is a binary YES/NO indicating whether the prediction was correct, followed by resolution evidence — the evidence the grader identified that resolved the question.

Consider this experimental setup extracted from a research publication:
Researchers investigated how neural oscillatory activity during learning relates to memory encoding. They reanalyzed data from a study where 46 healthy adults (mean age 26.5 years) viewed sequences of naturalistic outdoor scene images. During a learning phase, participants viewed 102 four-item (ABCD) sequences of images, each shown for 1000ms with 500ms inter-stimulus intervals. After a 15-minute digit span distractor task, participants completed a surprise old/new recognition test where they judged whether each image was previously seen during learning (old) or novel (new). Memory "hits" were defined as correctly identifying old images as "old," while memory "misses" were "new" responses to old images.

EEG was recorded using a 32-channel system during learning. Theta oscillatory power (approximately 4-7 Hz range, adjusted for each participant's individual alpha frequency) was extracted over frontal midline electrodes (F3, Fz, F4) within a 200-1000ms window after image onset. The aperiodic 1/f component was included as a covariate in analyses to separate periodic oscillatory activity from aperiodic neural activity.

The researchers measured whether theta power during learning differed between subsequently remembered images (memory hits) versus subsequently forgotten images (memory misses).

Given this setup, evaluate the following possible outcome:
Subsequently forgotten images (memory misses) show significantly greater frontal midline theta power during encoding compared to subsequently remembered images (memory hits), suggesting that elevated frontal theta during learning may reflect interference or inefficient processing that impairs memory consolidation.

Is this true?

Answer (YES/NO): NO